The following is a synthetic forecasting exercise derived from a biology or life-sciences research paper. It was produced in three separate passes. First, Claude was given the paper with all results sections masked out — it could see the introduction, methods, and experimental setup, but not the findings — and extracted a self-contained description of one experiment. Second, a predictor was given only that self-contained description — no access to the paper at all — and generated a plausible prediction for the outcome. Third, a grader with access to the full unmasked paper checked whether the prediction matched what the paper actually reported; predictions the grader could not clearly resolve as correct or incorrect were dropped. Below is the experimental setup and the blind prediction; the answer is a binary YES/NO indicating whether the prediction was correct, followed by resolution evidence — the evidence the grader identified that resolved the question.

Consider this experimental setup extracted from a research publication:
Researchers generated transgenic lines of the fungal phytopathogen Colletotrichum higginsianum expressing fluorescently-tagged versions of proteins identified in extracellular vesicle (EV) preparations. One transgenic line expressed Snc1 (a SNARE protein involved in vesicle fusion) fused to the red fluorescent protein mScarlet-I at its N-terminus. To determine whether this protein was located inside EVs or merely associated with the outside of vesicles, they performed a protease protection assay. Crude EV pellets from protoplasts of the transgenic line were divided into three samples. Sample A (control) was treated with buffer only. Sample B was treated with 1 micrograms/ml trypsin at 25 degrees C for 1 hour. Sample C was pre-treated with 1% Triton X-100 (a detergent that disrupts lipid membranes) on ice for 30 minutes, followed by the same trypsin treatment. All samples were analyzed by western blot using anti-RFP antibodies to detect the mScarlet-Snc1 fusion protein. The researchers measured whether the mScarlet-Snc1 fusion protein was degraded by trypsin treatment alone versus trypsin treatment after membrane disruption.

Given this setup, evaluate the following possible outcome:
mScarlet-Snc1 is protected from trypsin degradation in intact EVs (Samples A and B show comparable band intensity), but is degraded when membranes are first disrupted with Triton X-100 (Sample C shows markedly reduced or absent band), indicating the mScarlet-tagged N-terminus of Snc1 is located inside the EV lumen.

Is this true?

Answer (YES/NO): YES